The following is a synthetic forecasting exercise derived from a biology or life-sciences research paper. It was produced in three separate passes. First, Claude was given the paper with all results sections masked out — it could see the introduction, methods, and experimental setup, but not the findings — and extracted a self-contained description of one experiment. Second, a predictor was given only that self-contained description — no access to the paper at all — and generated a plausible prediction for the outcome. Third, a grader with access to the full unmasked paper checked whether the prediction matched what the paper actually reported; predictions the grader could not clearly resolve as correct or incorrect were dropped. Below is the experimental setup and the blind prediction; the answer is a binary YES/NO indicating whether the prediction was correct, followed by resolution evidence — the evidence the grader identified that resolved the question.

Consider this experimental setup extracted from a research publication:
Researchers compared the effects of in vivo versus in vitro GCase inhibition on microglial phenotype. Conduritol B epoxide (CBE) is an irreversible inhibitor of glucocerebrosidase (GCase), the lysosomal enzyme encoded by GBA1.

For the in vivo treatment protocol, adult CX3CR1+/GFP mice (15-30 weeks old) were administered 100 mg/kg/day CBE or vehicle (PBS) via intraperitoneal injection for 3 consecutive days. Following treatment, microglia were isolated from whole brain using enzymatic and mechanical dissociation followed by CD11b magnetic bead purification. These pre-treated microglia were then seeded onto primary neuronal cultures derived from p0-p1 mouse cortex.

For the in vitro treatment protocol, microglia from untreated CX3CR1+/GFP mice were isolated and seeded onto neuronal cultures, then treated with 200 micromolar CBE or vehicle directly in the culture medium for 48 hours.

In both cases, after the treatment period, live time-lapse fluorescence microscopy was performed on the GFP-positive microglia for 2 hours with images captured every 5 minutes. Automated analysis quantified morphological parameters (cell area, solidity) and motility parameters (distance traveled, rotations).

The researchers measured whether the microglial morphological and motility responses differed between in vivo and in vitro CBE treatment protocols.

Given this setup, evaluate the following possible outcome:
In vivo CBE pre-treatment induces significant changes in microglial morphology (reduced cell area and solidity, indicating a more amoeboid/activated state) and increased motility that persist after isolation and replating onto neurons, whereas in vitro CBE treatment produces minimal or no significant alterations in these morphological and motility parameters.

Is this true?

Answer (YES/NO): NO